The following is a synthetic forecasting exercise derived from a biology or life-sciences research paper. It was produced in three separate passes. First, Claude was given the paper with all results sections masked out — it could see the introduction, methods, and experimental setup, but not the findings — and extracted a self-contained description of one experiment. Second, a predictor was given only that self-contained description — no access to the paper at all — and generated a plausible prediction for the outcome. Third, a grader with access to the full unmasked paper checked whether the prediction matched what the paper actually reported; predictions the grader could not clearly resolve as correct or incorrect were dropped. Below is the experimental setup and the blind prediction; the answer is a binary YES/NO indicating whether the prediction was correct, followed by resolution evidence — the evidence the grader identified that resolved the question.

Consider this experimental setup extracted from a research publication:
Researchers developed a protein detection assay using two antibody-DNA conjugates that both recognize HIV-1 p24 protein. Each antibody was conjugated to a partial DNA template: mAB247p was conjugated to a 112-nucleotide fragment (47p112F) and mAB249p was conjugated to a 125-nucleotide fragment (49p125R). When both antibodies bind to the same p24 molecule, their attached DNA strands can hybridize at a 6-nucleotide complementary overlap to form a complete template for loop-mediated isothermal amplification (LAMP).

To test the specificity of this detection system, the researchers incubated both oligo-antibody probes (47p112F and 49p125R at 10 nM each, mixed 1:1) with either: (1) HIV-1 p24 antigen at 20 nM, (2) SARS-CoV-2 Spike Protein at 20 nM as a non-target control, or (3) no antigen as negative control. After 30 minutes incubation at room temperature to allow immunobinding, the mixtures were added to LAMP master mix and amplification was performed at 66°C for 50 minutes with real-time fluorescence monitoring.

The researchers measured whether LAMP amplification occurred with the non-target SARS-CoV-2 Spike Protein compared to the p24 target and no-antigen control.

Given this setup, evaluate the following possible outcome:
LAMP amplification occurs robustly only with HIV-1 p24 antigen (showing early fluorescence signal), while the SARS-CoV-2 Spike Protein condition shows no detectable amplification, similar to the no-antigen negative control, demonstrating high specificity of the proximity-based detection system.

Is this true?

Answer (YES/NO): YES